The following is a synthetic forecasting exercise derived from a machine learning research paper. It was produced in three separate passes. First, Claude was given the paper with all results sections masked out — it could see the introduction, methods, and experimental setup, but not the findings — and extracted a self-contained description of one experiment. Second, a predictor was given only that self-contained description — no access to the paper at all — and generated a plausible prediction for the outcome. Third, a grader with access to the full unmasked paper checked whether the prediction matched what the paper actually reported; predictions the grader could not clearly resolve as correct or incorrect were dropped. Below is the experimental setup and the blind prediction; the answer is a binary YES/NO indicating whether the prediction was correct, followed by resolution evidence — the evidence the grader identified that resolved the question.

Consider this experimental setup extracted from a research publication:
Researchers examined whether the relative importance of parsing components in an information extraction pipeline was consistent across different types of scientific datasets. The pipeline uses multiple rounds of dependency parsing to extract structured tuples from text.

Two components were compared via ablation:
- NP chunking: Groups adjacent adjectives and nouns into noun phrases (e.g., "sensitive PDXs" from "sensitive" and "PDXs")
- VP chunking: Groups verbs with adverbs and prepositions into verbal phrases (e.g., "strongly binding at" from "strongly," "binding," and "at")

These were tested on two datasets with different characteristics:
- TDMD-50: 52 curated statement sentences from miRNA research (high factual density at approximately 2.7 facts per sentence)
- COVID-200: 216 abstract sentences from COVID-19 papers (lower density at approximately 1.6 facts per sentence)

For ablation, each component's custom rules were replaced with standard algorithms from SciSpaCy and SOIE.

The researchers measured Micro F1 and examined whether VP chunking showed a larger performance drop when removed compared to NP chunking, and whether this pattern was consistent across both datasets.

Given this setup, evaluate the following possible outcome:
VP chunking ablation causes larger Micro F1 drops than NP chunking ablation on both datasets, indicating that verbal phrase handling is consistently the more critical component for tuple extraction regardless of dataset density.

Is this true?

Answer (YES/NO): YES